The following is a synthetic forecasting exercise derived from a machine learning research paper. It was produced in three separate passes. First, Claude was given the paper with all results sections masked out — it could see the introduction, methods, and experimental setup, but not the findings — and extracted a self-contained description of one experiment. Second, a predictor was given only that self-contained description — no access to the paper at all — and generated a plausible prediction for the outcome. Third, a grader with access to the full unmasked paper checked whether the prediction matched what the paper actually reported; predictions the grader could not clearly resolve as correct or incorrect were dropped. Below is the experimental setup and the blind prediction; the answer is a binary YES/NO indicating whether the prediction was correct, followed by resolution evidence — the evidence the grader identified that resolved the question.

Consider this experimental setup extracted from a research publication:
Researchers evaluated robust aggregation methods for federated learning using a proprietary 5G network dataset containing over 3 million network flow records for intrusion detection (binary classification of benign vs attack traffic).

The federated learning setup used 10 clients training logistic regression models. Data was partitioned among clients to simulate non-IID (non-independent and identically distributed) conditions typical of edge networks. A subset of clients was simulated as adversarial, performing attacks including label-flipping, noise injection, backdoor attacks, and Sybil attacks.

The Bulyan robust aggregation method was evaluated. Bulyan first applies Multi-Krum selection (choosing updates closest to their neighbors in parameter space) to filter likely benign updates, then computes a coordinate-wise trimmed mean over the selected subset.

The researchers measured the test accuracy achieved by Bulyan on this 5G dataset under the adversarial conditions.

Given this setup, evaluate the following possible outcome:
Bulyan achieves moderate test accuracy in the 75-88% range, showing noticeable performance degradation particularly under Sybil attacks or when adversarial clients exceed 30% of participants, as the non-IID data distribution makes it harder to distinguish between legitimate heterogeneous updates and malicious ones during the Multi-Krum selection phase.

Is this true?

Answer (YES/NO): NO